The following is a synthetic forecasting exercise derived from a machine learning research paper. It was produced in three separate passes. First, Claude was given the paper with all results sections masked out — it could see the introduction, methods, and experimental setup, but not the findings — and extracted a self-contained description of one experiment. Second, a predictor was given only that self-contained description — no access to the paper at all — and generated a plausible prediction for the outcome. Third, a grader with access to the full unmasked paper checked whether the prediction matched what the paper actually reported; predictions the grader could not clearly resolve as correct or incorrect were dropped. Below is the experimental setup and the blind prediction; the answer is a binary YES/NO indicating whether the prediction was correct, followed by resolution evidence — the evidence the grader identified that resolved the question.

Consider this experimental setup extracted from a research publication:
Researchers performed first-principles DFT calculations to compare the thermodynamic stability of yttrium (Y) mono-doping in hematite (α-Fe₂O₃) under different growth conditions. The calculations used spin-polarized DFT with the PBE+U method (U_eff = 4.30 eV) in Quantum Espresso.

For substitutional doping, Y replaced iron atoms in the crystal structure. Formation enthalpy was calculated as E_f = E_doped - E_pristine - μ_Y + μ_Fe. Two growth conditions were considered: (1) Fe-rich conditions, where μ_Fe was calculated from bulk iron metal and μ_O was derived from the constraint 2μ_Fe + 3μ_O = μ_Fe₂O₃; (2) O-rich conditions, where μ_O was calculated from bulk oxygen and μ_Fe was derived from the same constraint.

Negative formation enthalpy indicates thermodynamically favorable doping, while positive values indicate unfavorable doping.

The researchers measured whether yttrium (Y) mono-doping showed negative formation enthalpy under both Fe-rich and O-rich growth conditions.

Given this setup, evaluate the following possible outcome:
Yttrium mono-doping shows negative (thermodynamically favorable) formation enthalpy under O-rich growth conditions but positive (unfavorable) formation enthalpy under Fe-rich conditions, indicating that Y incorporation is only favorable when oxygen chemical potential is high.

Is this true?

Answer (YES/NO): NO